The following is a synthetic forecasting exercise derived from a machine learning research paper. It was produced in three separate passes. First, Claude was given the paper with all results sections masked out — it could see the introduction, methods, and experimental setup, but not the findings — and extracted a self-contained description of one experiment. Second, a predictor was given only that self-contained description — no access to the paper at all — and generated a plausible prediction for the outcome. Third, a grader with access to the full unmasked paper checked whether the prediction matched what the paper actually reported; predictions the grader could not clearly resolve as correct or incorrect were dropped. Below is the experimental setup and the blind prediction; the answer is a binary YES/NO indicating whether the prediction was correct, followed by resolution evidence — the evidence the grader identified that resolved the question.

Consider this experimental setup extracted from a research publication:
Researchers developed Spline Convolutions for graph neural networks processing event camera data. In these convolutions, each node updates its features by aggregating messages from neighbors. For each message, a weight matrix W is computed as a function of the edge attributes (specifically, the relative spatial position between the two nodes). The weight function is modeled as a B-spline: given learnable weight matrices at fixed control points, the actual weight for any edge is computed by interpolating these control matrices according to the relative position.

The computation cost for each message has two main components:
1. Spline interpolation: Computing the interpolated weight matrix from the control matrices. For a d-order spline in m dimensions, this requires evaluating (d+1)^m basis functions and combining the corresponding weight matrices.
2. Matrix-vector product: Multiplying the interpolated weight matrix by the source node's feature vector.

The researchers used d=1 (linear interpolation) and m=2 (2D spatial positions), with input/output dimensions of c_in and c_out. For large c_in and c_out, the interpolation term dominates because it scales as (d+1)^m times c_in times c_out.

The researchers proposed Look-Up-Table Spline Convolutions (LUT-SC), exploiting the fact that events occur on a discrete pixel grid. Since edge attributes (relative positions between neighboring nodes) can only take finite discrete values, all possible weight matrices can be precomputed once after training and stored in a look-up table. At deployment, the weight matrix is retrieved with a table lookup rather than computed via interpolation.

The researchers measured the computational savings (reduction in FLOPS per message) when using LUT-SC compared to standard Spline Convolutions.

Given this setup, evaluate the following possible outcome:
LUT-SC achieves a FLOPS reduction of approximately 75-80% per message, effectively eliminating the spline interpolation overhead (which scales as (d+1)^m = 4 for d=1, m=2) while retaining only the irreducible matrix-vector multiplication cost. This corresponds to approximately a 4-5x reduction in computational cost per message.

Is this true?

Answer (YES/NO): YES